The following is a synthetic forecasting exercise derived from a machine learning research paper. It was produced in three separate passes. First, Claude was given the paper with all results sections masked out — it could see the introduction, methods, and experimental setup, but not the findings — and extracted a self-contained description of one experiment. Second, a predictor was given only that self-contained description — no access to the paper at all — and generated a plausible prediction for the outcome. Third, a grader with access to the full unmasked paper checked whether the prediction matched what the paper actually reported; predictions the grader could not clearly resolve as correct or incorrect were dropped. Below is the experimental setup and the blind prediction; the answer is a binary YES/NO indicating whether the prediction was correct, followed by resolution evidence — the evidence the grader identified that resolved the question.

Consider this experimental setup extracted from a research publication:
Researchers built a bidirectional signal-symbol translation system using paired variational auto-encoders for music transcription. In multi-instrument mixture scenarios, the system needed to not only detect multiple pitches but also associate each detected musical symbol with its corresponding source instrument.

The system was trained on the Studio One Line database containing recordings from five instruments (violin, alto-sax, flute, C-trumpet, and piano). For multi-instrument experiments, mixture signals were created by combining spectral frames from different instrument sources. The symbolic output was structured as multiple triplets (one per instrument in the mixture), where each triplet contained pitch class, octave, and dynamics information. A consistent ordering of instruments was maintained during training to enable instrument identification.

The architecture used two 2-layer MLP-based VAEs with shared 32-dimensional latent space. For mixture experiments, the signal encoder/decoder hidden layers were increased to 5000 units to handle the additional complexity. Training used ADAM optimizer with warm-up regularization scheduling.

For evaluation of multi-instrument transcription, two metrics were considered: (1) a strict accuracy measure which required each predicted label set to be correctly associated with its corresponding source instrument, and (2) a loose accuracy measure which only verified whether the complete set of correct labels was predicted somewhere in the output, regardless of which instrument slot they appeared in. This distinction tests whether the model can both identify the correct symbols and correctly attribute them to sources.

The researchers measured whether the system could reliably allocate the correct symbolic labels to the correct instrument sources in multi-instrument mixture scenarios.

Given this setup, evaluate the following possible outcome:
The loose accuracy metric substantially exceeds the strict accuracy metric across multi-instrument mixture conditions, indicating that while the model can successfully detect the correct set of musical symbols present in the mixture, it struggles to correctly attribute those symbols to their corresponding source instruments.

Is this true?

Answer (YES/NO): YES